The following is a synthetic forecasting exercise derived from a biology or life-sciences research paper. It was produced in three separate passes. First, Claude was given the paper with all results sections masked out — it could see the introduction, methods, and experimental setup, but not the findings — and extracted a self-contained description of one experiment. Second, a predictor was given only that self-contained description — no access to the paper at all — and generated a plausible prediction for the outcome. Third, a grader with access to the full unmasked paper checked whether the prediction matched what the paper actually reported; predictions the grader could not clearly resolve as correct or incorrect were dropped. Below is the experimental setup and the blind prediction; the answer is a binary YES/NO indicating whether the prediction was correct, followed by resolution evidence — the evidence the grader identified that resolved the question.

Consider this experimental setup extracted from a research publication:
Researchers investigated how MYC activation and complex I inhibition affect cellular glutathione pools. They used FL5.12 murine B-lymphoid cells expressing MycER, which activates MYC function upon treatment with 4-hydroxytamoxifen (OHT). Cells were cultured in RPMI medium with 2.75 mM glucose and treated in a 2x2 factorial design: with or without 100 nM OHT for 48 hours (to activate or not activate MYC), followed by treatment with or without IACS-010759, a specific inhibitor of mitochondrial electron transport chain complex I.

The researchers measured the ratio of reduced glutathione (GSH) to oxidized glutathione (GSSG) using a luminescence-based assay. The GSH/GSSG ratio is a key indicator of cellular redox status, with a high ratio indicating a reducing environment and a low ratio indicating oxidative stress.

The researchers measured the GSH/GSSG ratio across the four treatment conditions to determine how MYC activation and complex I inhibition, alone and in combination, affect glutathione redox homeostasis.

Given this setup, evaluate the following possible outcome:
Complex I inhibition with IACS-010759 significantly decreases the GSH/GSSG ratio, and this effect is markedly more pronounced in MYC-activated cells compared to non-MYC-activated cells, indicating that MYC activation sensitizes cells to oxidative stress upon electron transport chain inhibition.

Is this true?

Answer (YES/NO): NO